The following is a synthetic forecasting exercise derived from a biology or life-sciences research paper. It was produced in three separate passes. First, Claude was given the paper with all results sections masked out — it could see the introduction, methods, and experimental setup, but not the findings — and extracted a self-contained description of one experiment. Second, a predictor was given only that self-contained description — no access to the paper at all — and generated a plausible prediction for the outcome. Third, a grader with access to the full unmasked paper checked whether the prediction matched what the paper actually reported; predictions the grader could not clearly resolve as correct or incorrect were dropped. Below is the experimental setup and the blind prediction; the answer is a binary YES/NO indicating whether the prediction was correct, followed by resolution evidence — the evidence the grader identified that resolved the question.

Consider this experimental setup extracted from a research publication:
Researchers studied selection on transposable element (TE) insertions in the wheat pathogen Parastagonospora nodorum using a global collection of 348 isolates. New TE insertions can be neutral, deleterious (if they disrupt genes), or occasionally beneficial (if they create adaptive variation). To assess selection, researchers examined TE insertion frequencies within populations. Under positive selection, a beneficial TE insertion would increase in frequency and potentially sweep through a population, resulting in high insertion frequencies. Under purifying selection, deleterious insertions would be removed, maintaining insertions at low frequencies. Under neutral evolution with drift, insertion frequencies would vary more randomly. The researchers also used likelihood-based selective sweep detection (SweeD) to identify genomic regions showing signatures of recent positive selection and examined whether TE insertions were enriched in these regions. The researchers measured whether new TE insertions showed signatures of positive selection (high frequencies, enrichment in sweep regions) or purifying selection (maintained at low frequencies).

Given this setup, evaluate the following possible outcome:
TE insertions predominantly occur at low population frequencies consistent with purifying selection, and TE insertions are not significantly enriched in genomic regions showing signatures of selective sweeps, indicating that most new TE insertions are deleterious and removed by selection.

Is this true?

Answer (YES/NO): YES